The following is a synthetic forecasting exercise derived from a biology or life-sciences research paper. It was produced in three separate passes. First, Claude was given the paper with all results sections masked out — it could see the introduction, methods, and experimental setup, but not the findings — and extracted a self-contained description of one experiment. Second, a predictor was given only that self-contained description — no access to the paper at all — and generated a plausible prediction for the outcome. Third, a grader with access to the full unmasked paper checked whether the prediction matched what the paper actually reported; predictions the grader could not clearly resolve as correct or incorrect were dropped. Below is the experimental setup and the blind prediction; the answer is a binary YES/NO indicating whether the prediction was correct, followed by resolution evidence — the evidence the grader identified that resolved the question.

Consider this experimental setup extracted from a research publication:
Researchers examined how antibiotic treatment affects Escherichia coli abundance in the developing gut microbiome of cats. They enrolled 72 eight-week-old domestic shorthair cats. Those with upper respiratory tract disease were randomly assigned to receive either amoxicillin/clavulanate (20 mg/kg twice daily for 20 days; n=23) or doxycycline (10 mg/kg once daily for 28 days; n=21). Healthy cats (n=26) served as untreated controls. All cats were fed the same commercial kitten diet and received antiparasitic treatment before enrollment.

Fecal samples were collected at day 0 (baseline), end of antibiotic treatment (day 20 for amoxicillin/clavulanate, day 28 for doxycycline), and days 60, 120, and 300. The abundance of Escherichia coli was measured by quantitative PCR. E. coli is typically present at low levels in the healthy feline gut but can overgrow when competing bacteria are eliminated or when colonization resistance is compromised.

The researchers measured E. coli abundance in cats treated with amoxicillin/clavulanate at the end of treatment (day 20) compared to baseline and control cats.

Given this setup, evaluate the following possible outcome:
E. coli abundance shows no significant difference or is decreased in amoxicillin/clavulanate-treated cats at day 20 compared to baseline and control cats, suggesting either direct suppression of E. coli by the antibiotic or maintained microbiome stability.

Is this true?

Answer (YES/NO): NO